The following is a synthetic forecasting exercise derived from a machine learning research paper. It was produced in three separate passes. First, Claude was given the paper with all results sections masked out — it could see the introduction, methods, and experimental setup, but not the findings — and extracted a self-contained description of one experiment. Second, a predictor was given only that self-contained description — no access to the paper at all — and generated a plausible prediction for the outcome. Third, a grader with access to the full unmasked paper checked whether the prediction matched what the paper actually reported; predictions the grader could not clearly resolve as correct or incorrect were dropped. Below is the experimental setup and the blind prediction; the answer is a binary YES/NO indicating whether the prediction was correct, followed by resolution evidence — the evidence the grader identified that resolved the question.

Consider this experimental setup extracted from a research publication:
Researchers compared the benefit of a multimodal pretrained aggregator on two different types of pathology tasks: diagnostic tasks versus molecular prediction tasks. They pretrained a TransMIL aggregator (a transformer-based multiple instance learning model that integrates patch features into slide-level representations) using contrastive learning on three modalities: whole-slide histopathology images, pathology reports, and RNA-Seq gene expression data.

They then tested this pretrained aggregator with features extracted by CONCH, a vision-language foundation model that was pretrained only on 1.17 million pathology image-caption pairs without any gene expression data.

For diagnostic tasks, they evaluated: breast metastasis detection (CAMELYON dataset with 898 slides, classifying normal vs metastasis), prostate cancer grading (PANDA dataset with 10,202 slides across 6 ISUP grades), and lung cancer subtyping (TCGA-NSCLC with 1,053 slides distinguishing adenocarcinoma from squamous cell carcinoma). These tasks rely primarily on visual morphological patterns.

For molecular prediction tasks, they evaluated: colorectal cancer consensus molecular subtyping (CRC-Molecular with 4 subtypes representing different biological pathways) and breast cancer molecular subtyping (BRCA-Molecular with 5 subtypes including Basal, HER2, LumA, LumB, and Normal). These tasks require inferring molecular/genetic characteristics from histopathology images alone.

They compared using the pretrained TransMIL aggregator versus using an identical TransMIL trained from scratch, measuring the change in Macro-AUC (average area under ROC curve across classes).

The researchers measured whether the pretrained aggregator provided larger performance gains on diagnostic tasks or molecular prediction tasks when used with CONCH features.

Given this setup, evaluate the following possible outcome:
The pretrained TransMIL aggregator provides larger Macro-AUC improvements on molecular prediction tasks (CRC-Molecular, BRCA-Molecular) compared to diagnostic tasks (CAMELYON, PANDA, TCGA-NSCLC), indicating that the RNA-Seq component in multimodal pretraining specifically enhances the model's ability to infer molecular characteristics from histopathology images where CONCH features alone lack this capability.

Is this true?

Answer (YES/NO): YES